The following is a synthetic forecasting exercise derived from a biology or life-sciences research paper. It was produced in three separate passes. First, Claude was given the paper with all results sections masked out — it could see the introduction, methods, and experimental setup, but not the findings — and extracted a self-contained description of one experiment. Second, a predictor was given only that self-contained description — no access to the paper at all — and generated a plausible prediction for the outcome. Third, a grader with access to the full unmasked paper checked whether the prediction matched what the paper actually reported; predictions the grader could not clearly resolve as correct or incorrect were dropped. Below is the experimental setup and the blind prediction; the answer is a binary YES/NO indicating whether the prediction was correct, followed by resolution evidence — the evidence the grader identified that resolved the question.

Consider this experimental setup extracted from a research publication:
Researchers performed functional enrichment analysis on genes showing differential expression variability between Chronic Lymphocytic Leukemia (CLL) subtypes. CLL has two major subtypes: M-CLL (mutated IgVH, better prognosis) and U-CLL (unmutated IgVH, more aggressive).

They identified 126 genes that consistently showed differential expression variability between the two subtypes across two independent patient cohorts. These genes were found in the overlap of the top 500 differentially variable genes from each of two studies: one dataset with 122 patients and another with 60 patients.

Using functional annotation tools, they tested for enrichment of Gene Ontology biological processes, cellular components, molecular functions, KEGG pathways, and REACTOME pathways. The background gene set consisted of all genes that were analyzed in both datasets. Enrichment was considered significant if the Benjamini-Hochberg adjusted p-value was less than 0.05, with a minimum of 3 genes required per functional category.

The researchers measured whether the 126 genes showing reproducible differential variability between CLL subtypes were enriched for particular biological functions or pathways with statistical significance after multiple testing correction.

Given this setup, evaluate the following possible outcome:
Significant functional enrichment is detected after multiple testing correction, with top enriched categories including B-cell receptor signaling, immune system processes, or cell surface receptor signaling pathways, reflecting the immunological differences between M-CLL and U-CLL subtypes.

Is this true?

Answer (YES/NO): NO